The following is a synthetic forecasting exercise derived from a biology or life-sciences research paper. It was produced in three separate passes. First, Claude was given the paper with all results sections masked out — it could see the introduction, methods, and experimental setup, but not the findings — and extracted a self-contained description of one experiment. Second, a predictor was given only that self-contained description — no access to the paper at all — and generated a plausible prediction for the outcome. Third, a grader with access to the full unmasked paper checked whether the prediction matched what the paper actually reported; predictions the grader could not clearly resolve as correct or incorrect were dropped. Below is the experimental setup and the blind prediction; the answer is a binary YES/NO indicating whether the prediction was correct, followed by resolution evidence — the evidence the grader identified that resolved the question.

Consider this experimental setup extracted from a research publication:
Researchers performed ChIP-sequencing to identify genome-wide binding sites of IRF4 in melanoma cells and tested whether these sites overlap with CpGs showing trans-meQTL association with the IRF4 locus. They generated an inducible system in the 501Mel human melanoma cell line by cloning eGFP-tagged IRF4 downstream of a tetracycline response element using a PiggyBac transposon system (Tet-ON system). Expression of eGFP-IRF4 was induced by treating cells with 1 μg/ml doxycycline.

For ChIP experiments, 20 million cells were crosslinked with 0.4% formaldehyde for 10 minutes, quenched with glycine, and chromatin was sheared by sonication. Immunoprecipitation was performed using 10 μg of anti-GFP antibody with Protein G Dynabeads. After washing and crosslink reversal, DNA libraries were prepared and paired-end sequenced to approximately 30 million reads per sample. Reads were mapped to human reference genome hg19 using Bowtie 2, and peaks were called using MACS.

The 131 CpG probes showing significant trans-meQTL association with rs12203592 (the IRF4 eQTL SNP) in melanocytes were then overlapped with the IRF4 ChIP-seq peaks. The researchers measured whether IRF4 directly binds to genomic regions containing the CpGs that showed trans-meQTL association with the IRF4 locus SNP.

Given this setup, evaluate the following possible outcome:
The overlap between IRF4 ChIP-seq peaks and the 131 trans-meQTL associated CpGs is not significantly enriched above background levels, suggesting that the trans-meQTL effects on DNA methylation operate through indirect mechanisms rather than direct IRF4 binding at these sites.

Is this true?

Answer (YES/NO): NO